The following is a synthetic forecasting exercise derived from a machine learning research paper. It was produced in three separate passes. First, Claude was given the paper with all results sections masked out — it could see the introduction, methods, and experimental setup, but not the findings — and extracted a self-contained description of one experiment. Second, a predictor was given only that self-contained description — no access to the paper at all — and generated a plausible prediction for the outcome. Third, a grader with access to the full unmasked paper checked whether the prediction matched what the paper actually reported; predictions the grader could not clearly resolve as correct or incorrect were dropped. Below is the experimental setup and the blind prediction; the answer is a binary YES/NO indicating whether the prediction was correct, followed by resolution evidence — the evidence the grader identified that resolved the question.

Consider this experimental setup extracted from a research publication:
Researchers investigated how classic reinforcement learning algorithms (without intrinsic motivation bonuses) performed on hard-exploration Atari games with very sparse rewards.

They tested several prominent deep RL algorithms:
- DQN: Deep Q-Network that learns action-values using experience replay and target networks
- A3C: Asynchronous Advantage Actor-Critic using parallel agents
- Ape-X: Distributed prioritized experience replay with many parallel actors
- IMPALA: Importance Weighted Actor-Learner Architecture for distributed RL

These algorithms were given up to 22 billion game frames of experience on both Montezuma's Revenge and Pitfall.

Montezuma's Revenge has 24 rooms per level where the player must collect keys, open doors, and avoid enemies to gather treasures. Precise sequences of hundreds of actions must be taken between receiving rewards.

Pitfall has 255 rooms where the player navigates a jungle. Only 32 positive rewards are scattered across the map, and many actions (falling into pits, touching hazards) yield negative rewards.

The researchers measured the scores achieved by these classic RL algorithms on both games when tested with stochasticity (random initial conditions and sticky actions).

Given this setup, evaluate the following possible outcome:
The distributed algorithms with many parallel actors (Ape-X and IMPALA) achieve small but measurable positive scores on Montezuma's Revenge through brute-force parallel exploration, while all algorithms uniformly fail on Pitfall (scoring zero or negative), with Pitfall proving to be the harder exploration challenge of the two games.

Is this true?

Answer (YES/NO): NO